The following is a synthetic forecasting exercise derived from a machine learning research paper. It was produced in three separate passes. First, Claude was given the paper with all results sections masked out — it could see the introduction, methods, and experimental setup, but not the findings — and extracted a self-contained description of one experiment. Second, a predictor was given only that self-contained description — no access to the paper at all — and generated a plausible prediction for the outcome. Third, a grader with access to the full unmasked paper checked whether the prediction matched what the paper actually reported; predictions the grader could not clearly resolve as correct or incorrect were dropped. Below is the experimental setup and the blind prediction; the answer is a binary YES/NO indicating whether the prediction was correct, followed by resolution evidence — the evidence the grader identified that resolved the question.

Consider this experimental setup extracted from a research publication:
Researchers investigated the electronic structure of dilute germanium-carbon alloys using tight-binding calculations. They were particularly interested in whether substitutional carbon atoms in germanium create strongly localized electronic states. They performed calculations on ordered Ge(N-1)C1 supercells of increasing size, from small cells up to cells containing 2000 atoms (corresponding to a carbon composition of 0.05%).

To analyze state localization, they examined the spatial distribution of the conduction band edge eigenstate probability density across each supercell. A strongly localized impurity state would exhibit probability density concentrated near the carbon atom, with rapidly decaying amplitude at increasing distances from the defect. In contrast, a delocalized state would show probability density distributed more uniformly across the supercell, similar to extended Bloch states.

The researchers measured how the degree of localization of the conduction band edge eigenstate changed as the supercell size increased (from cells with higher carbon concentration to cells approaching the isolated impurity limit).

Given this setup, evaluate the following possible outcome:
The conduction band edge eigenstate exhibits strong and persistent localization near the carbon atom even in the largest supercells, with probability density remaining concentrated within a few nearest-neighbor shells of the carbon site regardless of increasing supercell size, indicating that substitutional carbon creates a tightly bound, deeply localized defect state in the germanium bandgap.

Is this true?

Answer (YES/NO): NO